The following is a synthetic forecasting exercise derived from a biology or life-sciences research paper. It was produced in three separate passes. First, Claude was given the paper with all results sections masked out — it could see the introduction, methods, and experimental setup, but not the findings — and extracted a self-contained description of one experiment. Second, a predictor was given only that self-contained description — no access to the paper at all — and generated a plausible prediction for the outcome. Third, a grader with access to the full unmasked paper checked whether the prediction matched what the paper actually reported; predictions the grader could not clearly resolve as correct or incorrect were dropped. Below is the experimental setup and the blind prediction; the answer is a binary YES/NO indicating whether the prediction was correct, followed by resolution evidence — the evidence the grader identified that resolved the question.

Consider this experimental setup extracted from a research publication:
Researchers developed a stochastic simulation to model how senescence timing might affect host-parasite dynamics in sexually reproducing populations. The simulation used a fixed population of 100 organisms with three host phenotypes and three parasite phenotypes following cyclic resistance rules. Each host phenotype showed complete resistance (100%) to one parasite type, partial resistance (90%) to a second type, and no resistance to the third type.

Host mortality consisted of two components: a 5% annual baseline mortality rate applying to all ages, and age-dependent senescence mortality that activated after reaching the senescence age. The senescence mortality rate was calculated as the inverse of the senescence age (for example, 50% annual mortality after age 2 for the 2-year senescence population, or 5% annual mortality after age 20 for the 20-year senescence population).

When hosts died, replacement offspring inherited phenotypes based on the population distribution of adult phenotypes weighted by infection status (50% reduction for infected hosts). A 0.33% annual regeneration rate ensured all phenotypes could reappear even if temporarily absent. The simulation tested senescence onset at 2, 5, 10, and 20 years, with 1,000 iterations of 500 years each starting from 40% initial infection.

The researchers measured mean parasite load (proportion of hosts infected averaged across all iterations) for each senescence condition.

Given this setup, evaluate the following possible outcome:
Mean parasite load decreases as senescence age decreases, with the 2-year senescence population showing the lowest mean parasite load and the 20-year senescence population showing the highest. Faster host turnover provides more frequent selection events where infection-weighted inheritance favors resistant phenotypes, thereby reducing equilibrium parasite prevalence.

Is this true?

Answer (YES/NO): YES